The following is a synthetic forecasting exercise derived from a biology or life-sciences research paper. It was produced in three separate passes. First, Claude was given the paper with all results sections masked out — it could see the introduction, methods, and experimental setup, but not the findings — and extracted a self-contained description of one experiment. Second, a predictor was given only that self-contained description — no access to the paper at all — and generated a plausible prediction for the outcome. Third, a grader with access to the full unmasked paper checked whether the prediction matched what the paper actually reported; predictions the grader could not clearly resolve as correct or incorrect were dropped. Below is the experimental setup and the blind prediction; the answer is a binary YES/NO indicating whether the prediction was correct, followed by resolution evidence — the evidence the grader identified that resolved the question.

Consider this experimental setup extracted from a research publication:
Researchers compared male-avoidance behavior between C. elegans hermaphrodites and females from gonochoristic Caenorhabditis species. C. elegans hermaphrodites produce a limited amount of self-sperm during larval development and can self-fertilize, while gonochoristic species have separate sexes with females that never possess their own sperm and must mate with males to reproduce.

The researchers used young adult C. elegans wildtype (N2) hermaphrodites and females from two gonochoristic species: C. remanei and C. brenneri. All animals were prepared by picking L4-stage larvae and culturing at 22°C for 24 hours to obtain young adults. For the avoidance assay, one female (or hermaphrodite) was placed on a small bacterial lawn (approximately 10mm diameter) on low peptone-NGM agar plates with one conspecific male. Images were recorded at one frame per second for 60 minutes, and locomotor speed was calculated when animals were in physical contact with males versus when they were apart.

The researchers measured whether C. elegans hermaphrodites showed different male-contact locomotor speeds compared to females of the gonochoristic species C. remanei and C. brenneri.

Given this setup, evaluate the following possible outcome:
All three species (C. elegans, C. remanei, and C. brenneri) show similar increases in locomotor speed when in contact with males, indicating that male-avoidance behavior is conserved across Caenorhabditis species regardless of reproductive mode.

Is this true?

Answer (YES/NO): NO